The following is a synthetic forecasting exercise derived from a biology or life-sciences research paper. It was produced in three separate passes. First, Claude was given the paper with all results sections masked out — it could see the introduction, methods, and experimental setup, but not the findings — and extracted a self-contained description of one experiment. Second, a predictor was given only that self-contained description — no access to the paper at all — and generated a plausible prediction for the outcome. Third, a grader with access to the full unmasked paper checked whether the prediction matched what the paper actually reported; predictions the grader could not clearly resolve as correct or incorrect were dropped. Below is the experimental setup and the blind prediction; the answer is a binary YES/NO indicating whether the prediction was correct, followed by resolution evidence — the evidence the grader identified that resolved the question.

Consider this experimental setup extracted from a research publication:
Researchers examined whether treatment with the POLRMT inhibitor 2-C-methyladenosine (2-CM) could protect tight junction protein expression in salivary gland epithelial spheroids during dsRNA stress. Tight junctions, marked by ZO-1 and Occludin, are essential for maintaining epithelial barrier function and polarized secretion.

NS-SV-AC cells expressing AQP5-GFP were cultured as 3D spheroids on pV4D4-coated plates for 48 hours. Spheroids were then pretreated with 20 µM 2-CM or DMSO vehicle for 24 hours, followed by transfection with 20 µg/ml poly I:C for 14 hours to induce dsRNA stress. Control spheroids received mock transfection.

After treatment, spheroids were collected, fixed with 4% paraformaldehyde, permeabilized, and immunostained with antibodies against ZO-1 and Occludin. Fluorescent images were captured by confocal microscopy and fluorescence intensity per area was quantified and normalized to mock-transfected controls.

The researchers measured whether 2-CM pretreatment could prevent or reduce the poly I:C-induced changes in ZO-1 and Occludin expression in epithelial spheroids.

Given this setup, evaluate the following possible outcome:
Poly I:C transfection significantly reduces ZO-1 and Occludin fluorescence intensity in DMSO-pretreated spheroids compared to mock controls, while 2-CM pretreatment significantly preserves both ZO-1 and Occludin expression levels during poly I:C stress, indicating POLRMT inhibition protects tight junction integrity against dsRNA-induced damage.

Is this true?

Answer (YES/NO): YES